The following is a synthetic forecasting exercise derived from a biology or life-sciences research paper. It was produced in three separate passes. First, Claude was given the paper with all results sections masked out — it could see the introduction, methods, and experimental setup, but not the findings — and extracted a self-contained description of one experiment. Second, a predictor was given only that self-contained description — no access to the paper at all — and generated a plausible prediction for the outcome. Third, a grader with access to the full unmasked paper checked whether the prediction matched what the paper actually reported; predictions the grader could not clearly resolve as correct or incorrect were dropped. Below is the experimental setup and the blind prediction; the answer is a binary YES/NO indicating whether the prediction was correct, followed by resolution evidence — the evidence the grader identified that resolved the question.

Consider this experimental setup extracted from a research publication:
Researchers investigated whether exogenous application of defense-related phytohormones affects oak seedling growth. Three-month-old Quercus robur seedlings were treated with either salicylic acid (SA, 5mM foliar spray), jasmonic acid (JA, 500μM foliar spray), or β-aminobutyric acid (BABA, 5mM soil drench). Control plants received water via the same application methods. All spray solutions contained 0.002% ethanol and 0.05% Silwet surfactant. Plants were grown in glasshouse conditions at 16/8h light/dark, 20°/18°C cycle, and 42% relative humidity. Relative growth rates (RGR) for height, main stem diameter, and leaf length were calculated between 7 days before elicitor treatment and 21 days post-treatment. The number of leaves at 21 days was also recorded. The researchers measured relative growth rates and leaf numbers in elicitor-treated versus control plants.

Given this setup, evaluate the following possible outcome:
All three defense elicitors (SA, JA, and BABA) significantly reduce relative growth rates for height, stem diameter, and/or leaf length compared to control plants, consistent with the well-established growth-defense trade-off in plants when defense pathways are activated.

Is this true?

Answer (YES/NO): NO